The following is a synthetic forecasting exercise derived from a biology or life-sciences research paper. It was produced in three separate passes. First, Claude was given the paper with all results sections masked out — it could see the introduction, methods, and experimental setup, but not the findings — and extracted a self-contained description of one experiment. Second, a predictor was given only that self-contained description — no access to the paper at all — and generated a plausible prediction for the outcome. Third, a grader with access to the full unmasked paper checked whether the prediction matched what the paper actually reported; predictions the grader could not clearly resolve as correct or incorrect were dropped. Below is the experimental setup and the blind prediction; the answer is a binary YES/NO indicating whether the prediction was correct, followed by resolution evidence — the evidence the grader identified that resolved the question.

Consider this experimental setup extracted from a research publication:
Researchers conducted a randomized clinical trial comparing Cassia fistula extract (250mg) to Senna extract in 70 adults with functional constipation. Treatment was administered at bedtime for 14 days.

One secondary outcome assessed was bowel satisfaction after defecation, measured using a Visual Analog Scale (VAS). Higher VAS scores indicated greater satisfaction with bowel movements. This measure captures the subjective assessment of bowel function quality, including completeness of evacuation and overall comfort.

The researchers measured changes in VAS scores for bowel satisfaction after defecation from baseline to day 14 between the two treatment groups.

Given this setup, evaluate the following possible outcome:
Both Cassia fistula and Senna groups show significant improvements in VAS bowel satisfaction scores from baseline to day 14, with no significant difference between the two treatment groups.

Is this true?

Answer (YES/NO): YES